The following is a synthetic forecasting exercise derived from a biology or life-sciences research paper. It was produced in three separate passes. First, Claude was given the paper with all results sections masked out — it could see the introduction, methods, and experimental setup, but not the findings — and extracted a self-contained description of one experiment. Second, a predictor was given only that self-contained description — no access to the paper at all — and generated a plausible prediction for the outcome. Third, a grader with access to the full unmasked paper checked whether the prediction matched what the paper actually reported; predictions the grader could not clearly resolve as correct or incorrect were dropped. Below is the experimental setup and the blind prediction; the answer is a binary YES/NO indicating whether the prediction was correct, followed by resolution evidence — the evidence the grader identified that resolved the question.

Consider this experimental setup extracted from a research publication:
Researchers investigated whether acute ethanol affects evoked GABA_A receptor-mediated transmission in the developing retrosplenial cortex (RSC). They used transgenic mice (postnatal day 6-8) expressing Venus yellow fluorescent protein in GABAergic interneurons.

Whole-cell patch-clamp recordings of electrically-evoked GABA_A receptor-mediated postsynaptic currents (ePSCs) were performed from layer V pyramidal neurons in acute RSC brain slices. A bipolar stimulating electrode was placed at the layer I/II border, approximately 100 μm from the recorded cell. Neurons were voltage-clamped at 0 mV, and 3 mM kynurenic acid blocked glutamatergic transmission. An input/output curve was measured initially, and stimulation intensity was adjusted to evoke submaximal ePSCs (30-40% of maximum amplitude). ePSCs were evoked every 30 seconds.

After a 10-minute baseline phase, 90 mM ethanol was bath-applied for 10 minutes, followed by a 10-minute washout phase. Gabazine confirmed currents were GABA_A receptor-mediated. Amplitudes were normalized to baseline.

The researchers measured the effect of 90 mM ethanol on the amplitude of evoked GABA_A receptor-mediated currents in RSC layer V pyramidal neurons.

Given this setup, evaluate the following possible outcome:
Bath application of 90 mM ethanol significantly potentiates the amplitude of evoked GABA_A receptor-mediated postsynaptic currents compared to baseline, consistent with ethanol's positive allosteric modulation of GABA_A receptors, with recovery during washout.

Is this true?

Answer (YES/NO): NO